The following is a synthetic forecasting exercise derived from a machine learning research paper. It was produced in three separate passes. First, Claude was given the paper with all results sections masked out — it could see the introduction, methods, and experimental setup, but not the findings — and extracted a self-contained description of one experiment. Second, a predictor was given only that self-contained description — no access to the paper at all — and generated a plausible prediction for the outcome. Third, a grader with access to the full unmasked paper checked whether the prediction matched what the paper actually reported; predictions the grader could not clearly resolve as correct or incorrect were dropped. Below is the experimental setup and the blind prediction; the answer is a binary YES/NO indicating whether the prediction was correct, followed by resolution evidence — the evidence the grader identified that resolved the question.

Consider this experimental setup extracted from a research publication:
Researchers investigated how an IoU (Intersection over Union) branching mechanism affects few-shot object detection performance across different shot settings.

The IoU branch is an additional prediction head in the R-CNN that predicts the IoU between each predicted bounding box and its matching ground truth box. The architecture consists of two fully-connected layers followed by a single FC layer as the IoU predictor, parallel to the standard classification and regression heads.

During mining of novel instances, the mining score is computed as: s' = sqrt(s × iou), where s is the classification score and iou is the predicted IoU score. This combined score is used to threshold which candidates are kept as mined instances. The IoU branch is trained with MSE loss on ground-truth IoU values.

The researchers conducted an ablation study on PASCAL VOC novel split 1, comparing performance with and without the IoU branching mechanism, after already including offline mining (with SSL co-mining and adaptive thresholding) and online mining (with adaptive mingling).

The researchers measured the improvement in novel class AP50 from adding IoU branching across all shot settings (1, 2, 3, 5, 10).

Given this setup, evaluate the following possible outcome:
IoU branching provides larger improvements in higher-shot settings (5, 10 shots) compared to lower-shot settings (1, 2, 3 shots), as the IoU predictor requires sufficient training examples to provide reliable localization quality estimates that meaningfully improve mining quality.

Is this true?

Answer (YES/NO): NO